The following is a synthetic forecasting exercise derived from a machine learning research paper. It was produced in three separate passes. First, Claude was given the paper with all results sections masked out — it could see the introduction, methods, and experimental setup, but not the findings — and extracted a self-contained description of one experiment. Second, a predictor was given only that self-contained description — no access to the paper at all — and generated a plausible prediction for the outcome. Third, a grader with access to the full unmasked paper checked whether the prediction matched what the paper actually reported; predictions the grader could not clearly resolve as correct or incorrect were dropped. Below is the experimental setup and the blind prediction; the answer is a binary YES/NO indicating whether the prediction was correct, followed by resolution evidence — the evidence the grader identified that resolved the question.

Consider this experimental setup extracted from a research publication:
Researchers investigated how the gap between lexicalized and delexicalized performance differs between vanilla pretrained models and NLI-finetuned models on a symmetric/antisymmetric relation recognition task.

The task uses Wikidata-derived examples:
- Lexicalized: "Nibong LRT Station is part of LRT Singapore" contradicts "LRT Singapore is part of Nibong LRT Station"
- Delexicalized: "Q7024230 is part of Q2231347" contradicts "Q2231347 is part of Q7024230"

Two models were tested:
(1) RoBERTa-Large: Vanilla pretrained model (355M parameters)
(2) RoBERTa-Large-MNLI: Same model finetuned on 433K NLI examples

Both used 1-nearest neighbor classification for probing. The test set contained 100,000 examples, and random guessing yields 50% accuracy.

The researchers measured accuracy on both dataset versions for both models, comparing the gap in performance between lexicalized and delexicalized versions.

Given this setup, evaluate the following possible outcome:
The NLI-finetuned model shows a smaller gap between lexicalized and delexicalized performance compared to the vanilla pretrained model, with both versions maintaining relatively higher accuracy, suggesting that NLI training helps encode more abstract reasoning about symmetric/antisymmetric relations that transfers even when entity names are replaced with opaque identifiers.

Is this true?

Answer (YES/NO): NO